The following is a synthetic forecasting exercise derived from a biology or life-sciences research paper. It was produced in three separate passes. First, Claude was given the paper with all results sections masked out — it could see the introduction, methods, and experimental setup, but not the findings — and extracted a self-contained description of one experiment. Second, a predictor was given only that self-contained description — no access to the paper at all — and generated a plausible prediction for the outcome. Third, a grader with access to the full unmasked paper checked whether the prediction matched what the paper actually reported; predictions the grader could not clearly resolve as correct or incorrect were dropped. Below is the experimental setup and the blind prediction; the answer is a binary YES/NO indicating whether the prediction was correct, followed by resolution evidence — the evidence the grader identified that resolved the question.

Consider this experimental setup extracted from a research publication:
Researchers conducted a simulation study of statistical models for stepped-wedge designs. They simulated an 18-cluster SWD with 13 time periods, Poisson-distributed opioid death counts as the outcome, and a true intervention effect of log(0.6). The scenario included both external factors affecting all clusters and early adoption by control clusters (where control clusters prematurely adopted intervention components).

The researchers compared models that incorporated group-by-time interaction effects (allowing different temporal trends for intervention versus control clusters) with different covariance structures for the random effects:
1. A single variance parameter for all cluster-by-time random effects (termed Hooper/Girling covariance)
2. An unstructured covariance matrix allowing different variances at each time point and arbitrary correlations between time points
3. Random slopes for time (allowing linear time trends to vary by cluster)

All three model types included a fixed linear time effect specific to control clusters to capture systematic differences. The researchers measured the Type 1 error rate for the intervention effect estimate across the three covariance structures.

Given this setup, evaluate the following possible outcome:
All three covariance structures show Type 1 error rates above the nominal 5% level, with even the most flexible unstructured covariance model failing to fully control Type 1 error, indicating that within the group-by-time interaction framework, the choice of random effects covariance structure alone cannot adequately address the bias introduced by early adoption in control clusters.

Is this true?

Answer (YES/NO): NO